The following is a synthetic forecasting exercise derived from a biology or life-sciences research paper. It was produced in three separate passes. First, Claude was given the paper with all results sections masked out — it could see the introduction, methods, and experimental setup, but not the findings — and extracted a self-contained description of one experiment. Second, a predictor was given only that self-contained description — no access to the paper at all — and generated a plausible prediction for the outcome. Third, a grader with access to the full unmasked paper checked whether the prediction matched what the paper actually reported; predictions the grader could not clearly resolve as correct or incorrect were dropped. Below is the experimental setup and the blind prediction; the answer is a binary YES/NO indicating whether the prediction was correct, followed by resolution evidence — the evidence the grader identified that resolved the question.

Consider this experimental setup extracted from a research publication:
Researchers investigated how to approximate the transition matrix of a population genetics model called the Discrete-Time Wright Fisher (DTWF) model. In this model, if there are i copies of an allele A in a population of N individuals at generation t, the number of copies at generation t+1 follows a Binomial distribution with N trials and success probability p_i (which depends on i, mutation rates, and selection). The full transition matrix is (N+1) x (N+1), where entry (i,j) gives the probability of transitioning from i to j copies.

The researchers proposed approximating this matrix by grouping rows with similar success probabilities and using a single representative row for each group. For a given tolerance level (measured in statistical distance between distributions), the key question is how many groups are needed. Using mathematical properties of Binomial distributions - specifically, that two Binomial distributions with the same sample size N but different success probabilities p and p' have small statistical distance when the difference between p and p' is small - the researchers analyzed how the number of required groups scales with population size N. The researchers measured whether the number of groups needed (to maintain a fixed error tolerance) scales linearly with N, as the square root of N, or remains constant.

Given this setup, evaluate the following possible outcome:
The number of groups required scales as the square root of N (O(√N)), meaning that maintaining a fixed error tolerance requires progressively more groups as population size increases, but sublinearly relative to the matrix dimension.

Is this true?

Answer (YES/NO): YES